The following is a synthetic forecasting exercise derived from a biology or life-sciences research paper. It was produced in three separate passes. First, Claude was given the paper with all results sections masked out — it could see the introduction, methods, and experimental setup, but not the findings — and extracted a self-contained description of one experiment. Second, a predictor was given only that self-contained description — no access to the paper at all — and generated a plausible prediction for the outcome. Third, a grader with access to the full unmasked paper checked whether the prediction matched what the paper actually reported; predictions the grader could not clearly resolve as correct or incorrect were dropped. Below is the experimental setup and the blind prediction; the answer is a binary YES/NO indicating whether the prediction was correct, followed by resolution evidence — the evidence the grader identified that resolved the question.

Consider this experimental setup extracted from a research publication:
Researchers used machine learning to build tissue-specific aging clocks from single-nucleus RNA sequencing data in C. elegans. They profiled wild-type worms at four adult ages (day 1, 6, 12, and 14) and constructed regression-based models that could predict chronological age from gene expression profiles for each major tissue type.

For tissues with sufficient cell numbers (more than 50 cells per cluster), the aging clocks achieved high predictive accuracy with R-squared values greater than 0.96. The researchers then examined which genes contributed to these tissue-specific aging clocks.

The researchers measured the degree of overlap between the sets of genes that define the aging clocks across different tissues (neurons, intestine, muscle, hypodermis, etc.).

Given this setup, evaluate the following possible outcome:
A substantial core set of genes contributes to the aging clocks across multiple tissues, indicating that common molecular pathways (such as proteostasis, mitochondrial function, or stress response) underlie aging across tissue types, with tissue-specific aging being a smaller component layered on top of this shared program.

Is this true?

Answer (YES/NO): NO